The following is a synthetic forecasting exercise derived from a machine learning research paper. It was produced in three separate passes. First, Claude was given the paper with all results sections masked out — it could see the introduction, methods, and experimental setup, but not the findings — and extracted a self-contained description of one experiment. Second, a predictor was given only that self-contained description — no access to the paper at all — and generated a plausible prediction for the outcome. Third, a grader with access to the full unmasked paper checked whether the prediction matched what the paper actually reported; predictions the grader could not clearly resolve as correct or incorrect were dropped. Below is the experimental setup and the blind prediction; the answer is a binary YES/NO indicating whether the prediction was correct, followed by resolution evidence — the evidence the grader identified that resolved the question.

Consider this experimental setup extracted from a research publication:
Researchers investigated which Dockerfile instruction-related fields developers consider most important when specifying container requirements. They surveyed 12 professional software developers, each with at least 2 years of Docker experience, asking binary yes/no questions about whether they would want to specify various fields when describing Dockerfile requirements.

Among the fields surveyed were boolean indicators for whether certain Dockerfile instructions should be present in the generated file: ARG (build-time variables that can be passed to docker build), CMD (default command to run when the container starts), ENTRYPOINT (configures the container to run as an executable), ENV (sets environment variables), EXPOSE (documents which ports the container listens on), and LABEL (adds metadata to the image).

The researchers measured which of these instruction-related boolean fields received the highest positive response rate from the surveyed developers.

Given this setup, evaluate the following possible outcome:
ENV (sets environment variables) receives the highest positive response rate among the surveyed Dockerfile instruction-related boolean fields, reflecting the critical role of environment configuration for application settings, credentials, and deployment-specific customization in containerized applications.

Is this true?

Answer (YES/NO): YES